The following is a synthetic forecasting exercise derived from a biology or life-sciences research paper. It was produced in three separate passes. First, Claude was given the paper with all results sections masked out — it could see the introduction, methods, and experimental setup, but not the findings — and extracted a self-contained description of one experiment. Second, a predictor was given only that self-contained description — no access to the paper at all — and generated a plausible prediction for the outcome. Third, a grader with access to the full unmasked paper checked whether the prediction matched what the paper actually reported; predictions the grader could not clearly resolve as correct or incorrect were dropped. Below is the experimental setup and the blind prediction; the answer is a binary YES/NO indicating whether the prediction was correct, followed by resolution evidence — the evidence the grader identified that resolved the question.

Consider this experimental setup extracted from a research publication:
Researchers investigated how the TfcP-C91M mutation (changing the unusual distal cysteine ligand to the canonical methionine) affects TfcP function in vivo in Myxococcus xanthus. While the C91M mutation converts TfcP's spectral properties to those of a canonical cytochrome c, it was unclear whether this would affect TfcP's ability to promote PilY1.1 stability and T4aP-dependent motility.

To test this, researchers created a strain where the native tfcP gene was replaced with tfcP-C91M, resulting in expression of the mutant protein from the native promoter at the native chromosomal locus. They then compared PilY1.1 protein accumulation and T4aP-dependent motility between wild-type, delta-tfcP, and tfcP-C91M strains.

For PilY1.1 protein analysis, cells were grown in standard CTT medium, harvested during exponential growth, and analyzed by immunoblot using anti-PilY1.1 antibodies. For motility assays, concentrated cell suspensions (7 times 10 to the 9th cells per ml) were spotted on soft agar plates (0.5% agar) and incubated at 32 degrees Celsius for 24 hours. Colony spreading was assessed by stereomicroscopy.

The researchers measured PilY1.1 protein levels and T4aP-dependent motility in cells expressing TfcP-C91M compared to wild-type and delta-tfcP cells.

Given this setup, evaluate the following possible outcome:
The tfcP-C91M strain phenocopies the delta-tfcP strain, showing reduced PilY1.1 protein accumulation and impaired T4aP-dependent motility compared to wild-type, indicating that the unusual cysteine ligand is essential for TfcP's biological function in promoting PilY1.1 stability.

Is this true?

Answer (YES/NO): YES